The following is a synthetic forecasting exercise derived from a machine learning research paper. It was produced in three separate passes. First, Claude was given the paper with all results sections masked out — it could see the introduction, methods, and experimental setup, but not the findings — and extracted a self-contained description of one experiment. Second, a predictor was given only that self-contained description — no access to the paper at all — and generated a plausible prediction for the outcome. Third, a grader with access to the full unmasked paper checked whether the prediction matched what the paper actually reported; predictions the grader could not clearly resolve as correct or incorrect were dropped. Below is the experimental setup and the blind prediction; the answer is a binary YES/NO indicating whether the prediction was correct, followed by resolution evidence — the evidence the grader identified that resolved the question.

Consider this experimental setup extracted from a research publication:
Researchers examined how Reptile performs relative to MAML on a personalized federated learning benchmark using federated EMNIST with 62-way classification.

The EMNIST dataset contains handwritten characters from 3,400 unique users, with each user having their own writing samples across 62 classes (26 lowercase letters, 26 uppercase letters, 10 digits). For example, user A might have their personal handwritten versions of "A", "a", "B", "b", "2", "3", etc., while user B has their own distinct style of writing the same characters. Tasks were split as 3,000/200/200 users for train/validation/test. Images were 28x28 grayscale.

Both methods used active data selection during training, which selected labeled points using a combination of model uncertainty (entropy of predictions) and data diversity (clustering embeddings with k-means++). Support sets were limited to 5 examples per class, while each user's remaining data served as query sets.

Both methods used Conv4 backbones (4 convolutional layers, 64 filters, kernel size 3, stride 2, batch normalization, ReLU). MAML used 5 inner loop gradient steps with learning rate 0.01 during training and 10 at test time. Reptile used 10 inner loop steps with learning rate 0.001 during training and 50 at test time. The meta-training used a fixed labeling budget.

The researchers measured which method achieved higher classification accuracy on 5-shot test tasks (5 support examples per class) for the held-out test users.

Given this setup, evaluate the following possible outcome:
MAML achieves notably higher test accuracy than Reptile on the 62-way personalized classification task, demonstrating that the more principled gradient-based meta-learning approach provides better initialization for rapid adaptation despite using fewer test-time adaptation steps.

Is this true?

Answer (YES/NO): NO